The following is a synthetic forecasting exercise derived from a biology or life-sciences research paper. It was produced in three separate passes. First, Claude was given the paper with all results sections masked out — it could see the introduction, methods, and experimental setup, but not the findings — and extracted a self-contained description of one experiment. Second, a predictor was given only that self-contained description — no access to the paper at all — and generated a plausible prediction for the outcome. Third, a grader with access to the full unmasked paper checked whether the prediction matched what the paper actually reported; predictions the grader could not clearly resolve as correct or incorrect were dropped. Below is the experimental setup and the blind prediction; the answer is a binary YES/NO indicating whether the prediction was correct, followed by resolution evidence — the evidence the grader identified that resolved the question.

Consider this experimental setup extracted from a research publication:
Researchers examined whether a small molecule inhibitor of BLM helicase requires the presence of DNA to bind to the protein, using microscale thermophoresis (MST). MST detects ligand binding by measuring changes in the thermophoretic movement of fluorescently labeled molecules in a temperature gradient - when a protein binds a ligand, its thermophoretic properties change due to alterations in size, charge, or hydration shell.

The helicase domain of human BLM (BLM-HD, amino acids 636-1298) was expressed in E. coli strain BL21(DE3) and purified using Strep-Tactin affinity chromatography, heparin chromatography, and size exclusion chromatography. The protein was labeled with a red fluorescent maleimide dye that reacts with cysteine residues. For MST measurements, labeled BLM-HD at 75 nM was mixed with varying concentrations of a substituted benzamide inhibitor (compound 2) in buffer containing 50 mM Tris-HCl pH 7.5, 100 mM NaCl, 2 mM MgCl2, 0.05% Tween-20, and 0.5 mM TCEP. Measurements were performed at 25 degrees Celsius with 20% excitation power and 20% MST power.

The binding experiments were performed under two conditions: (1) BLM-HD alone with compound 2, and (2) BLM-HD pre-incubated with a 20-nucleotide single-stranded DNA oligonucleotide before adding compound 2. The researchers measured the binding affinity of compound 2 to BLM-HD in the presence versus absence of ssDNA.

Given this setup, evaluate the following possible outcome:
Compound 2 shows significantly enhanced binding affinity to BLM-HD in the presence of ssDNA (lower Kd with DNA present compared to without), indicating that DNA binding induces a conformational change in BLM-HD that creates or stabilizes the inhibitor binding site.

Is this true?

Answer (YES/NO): NO